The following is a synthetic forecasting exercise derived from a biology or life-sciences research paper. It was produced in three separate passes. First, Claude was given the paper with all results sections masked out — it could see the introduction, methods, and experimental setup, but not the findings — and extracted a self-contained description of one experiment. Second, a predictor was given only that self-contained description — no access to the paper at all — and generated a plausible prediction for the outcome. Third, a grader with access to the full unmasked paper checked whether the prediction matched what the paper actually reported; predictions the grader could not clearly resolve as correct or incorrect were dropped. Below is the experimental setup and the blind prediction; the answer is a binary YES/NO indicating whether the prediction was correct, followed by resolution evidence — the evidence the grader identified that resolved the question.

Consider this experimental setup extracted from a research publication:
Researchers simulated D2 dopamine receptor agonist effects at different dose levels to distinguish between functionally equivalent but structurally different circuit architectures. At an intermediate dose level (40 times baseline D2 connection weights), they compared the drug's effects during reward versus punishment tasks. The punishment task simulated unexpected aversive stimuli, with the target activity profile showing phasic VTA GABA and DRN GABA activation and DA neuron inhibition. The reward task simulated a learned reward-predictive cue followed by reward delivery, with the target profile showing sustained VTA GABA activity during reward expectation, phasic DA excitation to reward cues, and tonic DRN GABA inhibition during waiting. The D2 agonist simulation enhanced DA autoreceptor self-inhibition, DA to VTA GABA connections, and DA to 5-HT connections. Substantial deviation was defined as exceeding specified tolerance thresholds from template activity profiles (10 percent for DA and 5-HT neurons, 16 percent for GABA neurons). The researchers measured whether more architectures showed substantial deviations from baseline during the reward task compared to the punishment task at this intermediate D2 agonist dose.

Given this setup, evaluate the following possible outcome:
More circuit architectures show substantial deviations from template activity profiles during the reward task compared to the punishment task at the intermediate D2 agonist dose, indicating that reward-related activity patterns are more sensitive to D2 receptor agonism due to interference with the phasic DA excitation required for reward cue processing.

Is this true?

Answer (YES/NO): YES